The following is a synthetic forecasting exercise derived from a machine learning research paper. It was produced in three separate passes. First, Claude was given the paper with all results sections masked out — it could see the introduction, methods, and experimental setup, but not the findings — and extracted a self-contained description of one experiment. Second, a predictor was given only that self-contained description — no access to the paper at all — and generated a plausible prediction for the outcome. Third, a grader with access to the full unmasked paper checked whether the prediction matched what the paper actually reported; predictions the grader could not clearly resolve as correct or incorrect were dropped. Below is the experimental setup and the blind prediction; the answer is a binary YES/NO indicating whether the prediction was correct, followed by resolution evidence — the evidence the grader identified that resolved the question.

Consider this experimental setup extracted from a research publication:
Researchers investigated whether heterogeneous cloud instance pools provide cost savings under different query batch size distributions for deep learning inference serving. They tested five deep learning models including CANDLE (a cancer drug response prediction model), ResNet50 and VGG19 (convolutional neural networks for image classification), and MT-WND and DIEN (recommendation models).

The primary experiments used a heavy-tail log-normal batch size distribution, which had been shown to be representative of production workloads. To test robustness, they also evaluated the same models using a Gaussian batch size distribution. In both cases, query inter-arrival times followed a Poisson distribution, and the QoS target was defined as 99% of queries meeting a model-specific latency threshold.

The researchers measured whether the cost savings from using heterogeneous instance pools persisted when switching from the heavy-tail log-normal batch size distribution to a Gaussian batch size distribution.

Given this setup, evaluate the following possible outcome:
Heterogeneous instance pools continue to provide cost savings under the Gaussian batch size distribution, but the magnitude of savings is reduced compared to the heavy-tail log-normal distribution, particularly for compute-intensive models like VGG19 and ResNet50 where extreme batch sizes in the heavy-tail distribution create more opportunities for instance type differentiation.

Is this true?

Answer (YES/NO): NO